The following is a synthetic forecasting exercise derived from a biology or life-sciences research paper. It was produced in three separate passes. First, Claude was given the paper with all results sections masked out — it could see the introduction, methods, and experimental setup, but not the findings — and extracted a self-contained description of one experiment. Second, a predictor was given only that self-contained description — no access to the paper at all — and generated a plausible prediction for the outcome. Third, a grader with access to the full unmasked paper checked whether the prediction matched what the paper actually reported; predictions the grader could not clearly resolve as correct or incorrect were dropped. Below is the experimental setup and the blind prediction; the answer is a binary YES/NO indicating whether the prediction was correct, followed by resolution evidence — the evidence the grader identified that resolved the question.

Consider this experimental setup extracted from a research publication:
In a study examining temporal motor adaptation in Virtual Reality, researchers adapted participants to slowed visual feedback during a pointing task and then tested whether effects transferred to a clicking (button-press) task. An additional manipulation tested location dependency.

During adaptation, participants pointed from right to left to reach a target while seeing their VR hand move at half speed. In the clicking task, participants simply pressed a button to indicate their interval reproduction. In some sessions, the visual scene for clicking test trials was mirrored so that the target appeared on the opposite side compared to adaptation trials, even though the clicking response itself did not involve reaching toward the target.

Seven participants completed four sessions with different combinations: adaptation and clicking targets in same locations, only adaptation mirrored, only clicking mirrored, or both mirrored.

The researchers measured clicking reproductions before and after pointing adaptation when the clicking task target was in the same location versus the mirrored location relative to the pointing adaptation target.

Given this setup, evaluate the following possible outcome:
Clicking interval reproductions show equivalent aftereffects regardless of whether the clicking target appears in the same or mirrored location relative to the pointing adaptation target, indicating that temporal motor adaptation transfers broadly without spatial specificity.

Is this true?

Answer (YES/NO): YES